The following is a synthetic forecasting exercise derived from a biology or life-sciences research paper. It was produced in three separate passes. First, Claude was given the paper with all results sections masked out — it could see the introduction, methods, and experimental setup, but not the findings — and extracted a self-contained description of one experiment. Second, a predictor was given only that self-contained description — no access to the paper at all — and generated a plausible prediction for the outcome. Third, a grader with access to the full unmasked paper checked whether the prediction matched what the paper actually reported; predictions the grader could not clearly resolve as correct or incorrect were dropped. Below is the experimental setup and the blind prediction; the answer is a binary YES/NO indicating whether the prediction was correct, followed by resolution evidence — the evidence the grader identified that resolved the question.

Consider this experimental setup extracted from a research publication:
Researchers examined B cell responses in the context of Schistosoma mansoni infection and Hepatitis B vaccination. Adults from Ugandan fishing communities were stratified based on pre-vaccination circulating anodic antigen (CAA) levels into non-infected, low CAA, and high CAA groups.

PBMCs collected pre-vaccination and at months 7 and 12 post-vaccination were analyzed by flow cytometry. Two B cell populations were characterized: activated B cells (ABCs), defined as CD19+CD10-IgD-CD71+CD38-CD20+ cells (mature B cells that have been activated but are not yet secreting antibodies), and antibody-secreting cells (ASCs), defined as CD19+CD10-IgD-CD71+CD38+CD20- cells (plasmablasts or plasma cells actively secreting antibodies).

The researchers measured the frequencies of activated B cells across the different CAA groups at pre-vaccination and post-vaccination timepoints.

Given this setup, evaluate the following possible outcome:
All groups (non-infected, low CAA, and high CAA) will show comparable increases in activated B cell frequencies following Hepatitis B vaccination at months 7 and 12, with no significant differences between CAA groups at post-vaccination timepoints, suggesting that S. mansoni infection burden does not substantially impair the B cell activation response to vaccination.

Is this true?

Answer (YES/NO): NO